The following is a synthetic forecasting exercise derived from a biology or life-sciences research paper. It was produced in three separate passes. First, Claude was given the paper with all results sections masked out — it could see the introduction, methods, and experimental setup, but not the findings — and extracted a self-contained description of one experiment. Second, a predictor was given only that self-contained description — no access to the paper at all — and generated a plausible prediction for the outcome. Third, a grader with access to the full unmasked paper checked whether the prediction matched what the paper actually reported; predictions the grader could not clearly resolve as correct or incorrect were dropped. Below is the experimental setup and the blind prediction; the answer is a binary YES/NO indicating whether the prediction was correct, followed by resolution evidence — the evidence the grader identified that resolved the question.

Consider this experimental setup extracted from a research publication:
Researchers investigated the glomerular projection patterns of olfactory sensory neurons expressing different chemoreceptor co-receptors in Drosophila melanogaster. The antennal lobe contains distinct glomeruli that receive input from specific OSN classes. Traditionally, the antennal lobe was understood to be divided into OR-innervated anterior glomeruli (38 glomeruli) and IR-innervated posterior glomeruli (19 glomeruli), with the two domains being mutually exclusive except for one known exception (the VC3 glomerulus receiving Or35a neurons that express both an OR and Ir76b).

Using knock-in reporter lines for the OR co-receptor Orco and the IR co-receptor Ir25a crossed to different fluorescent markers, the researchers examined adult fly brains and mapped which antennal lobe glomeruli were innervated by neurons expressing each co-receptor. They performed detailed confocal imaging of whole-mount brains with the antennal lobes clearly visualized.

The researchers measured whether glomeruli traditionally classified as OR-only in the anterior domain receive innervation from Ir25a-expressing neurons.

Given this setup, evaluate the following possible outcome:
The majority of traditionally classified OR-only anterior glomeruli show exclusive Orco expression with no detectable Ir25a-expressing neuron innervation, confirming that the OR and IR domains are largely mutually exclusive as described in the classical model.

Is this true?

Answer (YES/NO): NO